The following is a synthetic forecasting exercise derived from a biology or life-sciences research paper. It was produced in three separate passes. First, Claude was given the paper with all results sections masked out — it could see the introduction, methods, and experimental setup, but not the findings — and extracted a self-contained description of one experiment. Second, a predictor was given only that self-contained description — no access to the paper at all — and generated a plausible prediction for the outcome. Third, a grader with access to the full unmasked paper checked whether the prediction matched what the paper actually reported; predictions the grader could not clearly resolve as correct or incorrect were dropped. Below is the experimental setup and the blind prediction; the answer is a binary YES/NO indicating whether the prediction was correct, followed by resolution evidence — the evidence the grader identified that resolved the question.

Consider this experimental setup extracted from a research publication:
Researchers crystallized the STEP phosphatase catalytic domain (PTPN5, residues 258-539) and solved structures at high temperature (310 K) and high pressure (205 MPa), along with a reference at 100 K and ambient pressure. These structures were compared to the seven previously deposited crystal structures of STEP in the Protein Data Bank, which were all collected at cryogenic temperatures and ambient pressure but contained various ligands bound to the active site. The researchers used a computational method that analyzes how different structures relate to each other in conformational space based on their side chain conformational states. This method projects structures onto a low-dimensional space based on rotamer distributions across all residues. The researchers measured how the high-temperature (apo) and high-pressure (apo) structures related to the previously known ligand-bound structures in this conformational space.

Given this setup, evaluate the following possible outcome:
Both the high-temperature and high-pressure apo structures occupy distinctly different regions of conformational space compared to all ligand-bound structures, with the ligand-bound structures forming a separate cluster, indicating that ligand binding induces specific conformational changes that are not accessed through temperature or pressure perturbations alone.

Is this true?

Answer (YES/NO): NO